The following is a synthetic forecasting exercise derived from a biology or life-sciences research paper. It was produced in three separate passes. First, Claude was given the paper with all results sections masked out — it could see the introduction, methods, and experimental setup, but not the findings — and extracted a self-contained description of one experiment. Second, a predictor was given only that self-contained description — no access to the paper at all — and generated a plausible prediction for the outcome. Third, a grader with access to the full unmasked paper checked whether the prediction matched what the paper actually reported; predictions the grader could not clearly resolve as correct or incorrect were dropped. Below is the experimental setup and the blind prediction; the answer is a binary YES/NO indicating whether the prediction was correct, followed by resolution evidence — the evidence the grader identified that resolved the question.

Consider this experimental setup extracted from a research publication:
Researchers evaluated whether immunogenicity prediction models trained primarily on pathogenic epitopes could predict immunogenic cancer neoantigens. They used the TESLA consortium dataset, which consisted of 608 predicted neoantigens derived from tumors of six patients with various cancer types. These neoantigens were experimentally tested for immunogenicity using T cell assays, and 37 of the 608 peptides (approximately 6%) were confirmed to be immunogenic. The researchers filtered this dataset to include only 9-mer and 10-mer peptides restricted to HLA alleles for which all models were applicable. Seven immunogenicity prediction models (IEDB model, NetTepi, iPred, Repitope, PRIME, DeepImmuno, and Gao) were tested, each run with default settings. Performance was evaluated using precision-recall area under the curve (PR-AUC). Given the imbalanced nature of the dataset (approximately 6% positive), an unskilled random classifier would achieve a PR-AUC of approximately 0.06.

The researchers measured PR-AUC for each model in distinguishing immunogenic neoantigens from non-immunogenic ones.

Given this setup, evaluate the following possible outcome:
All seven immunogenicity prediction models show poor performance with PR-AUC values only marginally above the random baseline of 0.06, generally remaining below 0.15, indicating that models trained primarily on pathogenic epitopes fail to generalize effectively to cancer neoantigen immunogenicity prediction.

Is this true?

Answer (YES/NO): NO